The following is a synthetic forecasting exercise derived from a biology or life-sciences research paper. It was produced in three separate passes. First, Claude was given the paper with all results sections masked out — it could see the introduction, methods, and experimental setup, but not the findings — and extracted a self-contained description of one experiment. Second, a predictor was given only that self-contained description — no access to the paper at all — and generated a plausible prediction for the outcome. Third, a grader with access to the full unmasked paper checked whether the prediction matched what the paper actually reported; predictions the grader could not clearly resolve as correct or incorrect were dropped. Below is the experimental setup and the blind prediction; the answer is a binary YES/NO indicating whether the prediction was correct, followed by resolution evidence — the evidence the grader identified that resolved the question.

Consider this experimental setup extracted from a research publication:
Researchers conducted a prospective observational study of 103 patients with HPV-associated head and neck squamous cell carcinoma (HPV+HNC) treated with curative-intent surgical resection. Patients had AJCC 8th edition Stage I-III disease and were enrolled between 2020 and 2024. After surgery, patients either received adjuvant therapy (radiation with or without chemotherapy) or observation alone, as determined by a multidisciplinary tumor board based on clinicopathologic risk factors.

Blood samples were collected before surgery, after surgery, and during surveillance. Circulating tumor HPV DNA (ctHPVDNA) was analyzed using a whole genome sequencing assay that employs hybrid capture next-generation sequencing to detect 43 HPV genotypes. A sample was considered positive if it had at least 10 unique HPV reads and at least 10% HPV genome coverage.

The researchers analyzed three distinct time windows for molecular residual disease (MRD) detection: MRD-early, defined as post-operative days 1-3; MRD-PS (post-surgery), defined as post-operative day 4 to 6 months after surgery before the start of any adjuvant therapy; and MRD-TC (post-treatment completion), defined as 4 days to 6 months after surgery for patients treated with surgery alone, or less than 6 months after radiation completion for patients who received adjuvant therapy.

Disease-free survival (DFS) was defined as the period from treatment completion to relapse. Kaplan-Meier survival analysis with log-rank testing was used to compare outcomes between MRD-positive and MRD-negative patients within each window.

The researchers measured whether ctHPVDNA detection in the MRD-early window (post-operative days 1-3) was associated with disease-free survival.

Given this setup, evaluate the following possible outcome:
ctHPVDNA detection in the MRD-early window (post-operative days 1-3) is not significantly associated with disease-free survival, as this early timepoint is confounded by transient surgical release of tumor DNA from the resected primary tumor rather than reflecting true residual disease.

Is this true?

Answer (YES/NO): YES